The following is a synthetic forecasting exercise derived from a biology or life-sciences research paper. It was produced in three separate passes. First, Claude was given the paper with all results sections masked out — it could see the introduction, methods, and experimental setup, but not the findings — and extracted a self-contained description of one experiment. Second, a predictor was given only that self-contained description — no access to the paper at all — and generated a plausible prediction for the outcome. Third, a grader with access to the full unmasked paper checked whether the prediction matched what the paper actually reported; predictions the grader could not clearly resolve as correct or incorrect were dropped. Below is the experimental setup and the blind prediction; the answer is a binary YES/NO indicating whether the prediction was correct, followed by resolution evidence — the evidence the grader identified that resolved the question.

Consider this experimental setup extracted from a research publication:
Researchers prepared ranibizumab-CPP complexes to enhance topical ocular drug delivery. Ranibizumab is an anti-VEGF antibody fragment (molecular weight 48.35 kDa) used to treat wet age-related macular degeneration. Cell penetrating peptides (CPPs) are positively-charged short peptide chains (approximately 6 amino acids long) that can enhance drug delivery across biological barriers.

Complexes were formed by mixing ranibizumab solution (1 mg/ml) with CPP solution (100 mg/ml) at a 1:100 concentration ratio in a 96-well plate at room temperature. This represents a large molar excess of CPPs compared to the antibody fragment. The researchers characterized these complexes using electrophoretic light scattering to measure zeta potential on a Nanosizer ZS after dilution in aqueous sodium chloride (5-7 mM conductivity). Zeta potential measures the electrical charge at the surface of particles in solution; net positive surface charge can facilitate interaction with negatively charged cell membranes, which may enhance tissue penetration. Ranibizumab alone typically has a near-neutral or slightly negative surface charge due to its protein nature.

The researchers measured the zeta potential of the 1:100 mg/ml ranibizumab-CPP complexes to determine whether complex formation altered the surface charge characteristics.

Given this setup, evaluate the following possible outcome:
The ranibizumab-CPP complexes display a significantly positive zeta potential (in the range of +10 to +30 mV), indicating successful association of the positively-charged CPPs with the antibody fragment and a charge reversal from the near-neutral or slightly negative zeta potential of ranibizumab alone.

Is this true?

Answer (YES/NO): NO